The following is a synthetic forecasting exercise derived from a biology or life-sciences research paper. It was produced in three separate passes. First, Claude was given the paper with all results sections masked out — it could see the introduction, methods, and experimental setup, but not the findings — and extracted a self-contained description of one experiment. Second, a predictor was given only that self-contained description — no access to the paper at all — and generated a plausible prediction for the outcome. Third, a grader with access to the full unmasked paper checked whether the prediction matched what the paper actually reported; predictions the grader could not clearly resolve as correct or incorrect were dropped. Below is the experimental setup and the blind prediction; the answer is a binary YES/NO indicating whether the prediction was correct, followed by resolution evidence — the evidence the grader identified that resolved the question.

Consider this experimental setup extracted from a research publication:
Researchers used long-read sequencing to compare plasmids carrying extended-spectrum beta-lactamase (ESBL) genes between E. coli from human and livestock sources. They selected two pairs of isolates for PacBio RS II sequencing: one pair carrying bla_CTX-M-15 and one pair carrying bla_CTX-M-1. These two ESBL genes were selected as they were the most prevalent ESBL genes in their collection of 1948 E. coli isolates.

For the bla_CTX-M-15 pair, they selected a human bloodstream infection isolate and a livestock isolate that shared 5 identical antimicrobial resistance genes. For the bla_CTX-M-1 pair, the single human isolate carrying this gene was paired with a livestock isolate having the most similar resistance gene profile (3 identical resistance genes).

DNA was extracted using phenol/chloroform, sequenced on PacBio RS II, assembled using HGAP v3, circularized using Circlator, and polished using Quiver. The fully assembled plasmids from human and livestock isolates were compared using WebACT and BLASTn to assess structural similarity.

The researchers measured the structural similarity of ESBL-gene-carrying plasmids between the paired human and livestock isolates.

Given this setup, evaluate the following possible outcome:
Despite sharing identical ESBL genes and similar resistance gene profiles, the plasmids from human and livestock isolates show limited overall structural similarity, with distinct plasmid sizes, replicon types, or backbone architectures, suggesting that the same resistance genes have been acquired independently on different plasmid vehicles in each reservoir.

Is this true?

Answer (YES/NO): NO